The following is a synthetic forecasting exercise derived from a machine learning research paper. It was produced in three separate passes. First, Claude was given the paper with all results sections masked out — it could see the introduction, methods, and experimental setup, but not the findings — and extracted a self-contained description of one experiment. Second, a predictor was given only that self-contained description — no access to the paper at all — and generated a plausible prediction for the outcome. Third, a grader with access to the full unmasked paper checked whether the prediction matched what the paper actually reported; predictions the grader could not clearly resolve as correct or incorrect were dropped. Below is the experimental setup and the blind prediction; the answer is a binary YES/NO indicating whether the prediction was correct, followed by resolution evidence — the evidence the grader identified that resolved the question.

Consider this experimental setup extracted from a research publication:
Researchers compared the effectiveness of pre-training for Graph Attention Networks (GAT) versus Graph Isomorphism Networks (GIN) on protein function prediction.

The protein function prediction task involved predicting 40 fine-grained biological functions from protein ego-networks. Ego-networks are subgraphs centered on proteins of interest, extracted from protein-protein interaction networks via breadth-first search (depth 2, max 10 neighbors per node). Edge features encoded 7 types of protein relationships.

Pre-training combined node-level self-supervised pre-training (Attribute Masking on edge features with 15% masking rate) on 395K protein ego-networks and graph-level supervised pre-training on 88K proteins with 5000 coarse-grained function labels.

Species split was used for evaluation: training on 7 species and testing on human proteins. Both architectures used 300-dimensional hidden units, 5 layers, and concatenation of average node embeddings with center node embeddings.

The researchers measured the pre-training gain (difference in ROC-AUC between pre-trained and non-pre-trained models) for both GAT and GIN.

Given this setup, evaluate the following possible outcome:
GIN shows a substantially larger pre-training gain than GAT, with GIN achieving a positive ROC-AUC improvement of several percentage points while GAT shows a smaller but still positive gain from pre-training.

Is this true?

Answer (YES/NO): NO